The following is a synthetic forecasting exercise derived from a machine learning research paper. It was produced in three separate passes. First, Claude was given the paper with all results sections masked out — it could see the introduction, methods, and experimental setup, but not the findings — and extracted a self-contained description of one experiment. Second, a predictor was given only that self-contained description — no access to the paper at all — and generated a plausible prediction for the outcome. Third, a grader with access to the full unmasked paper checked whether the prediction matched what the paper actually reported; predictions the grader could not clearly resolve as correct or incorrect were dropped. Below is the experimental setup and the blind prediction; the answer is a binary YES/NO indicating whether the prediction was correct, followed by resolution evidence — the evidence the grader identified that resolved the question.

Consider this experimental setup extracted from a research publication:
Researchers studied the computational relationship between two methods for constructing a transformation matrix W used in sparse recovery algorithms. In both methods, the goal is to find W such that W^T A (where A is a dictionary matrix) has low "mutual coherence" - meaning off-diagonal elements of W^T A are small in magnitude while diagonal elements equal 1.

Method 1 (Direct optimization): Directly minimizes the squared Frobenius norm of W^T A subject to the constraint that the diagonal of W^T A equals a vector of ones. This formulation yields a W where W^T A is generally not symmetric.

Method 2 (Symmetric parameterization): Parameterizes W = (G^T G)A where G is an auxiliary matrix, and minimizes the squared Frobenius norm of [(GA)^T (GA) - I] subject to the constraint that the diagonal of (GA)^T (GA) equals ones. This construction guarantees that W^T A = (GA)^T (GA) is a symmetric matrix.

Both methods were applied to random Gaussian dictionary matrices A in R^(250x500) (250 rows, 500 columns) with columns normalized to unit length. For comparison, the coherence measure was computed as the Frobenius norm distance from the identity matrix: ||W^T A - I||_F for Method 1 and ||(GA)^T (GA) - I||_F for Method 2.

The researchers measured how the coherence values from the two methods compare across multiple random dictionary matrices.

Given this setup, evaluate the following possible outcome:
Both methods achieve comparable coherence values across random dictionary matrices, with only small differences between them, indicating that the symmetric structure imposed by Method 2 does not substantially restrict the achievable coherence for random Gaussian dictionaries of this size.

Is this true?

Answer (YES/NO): YES